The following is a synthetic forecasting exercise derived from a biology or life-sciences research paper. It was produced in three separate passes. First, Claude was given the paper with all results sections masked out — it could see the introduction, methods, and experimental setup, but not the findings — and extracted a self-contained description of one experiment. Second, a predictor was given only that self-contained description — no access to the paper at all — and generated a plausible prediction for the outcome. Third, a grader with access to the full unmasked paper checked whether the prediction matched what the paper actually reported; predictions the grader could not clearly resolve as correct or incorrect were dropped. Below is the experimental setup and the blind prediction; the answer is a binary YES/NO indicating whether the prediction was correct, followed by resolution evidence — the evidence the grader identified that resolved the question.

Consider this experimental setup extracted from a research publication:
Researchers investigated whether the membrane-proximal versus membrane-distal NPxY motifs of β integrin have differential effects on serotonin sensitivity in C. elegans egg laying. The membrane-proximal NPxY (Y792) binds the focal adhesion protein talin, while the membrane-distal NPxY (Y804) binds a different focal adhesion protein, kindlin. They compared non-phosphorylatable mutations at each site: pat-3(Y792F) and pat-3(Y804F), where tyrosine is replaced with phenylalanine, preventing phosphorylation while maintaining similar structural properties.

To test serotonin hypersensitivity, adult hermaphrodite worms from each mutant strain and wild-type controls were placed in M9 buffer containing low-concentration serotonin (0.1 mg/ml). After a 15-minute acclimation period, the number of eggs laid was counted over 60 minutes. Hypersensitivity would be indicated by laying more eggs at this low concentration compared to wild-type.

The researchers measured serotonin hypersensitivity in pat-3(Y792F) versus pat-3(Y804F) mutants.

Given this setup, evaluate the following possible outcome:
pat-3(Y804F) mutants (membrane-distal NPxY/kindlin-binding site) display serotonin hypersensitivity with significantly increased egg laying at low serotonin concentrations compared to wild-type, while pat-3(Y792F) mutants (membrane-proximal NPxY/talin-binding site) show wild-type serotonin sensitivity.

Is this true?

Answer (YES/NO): NO